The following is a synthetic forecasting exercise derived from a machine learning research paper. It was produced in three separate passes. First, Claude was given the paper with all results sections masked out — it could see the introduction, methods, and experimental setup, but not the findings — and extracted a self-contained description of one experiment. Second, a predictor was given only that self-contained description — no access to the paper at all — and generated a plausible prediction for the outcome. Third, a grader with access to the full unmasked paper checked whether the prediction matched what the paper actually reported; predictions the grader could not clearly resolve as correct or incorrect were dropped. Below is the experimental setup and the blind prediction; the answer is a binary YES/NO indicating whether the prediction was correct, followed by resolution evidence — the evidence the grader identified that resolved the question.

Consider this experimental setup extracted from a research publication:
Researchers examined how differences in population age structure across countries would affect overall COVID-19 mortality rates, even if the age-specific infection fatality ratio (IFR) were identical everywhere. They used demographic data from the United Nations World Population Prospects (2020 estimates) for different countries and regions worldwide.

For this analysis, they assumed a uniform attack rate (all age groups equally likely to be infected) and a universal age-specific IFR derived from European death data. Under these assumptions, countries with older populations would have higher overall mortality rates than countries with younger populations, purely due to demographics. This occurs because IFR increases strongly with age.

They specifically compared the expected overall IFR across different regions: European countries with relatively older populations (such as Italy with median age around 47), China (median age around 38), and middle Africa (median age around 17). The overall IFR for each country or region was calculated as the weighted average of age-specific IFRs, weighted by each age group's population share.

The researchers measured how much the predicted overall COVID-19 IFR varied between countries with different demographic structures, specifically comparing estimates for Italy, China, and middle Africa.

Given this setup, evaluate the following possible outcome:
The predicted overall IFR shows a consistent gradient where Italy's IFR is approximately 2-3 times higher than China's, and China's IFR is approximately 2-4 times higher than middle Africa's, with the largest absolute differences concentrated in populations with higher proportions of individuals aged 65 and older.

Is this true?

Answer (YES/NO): NO